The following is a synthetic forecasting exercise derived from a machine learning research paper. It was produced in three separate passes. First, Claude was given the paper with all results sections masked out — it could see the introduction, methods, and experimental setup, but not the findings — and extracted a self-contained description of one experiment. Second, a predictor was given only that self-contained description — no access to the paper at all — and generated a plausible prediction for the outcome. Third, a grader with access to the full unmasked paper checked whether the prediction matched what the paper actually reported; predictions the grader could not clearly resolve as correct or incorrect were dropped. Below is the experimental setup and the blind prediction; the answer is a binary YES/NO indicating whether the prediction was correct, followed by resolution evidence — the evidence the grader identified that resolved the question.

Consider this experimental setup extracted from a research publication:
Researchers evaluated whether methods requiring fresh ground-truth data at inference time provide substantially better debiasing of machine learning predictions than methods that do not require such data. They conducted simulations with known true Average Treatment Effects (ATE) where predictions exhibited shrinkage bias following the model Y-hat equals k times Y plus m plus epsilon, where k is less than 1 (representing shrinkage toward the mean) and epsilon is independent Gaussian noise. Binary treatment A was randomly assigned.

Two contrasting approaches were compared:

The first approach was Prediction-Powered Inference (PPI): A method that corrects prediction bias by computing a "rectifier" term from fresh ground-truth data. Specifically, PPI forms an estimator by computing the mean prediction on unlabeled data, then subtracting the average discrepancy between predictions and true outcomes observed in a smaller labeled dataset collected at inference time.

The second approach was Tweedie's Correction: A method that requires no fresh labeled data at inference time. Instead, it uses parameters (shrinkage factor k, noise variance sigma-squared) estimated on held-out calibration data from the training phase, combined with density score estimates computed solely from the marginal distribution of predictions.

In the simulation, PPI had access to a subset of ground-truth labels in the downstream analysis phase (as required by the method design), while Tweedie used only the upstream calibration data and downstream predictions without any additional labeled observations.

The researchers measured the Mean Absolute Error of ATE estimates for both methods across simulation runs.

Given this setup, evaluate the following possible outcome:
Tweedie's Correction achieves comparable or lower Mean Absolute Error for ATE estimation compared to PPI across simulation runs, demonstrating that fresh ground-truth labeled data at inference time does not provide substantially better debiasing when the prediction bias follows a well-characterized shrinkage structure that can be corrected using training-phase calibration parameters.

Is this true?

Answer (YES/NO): YES